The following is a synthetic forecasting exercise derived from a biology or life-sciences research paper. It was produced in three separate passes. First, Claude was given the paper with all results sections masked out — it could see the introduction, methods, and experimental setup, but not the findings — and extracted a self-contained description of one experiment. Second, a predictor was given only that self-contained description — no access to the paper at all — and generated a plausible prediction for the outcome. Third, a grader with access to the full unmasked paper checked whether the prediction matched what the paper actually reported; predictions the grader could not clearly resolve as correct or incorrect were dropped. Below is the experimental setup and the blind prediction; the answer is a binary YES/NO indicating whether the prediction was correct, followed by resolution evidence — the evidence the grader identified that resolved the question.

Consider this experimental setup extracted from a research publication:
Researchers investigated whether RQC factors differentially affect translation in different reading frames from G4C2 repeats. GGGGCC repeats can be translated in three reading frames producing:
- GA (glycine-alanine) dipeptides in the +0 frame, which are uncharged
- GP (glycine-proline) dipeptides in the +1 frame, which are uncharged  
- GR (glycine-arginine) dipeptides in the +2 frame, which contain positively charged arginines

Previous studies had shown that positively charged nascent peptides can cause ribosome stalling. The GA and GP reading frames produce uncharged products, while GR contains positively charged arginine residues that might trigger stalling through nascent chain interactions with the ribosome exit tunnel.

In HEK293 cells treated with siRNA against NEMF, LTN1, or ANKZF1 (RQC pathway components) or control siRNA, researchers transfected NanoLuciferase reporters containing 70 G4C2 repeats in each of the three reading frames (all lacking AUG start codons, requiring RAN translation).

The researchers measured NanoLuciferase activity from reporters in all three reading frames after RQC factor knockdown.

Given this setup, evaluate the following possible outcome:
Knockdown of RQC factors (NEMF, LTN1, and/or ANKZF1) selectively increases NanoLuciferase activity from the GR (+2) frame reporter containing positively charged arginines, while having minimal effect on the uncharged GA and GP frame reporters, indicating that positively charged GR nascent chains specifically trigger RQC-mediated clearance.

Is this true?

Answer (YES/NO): NO